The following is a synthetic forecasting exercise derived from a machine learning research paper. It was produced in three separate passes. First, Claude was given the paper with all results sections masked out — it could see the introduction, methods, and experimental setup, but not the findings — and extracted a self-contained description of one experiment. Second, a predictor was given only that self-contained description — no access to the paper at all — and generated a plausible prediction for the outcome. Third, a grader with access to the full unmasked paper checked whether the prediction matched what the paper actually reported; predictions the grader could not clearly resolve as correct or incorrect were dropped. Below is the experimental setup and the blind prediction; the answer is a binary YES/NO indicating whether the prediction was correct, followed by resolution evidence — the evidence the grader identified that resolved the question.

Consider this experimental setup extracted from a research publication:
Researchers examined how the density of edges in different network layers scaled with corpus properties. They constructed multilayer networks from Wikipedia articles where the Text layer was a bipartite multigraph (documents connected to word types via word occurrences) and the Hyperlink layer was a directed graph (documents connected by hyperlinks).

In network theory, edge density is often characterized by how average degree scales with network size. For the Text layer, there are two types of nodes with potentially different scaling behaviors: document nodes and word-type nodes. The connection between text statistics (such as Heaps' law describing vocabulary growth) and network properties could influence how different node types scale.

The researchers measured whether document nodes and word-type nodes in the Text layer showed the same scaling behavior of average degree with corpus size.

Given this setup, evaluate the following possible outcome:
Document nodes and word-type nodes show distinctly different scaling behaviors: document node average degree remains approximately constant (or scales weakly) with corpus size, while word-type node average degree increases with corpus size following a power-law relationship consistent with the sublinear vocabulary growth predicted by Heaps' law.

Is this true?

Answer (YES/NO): YES